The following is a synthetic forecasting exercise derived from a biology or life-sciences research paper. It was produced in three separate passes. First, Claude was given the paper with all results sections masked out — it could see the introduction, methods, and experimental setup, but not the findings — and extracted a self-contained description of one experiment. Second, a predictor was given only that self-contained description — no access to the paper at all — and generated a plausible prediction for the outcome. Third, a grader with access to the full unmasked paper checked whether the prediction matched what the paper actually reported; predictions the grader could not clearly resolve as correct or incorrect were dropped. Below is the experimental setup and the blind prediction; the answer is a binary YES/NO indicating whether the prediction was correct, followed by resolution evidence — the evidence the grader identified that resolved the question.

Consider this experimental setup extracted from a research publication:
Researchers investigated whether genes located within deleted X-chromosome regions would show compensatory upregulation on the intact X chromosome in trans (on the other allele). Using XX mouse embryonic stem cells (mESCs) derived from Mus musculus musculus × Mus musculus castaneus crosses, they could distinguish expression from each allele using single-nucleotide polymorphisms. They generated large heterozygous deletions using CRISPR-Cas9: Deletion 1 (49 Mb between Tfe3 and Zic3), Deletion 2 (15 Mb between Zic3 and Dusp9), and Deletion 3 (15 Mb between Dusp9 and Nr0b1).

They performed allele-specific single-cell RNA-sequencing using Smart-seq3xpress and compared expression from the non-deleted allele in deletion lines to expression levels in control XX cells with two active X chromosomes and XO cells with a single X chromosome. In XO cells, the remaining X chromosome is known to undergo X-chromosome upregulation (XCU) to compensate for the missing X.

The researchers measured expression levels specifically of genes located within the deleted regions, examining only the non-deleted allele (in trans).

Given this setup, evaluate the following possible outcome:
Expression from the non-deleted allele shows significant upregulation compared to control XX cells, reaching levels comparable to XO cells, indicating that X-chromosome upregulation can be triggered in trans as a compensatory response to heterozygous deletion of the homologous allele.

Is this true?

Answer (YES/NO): YES